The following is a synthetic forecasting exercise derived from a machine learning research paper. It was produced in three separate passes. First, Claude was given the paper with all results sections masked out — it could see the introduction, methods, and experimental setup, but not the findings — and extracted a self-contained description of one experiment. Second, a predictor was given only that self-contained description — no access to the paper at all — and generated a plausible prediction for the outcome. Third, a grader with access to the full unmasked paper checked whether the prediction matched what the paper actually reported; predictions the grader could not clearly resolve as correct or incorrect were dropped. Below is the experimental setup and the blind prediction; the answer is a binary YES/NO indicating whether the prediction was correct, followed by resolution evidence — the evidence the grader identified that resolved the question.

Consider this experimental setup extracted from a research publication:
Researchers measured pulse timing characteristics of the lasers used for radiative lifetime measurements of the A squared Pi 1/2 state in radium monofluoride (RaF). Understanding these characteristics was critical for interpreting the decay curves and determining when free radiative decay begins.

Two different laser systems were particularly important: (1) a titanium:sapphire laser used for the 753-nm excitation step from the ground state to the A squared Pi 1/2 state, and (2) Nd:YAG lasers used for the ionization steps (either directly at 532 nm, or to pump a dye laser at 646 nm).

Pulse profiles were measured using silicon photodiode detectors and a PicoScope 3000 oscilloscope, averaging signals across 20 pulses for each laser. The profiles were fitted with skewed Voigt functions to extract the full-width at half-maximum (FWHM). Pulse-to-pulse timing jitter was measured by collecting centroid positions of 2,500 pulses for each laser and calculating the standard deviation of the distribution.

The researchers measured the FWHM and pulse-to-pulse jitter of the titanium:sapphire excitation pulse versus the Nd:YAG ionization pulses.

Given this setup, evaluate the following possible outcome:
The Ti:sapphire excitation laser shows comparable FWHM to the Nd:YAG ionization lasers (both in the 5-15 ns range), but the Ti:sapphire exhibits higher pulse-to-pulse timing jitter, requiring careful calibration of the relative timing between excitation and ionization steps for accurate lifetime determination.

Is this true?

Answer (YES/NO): NO